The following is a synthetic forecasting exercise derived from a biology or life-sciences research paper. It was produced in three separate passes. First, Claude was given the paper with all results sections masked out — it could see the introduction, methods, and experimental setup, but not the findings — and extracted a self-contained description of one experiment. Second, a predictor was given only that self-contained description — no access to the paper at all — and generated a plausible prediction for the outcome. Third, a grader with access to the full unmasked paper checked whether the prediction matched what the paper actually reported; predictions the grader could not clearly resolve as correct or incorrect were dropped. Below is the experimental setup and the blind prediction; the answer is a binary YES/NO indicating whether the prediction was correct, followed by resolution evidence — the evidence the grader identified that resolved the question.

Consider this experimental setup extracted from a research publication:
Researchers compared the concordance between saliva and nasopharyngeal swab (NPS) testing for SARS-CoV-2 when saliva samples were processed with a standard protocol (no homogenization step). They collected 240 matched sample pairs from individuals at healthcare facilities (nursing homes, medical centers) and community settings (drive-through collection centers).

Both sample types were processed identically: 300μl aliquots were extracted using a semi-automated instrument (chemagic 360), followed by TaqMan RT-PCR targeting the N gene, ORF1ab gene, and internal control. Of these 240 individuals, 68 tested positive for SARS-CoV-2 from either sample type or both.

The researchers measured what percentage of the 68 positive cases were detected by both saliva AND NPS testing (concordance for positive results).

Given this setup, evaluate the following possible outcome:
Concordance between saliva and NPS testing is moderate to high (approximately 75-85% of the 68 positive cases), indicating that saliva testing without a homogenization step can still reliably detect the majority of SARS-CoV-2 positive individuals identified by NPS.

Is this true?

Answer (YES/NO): NO